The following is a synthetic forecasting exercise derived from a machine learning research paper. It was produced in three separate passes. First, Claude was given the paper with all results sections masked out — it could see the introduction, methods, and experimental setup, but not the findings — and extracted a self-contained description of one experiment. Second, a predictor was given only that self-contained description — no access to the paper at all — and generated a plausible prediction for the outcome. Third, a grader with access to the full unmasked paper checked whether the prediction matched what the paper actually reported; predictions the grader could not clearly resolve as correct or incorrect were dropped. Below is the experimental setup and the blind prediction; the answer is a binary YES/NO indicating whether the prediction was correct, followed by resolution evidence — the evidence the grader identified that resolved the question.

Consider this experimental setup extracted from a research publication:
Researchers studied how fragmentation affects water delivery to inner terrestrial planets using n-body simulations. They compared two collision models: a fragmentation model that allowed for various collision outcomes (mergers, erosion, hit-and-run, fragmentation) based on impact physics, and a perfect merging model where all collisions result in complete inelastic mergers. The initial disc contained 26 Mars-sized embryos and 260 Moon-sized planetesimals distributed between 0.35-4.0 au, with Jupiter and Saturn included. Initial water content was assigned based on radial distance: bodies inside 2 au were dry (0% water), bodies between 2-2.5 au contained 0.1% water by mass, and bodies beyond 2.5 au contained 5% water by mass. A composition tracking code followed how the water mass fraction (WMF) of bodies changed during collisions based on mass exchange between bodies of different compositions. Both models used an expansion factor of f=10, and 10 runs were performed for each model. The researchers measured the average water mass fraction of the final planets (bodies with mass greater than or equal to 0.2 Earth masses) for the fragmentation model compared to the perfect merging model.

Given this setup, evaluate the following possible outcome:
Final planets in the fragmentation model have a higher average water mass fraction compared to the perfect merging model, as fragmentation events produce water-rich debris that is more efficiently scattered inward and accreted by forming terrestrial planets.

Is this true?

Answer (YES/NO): YES